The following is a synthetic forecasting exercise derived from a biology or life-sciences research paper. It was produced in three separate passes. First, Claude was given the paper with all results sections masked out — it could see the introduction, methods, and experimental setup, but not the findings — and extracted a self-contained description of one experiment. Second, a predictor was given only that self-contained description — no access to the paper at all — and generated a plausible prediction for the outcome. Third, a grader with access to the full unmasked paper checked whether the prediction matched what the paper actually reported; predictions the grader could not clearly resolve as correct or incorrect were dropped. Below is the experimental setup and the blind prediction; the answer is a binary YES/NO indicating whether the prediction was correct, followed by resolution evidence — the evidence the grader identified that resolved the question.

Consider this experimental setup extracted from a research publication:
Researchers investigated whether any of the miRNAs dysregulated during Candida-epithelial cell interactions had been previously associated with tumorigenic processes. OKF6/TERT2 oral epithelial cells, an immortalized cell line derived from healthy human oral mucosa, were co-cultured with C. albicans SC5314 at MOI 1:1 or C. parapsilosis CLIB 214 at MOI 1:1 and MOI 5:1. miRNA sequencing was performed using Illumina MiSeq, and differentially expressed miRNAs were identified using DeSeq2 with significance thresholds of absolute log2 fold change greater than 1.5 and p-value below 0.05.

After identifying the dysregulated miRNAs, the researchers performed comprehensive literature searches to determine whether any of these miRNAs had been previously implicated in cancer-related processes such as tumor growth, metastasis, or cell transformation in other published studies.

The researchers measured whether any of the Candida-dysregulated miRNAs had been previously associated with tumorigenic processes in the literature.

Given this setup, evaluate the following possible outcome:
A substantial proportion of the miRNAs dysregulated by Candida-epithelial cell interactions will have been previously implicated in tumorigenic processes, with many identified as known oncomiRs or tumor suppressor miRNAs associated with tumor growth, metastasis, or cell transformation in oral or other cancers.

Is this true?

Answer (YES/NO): NO